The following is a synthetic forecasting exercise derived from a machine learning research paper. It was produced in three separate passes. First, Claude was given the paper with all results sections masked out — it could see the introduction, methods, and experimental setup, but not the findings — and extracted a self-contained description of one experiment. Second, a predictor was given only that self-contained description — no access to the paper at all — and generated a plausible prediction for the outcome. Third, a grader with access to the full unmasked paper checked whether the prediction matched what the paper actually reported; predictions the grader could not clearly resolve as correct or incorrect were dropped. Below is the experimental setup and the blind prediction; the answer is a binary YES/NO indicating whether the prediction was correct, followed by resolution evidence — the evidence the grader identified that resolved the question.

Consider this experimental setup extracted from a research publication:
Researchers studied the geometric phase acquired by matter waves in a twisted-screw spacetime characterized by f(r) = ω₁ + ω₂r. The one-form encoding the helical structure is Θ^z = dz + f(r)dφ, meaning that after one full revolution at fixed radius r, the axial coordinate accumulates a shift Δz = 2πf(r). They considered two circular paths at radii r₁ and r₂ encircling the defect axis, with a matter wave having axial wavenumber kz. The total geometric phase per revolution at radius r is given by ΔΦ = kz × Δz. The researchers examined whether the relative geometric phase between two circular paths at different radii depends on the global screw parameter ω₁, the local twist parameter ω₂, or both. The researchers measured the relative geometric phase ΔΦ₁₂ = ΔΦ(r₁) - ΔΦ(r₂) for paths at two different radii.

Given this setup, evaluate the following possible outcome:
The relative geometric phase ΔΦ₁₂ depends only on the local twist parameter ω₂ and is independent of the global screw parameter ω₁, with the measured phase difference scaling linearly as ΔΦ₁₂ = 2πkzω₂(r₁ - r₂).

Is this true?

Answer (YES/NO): YES